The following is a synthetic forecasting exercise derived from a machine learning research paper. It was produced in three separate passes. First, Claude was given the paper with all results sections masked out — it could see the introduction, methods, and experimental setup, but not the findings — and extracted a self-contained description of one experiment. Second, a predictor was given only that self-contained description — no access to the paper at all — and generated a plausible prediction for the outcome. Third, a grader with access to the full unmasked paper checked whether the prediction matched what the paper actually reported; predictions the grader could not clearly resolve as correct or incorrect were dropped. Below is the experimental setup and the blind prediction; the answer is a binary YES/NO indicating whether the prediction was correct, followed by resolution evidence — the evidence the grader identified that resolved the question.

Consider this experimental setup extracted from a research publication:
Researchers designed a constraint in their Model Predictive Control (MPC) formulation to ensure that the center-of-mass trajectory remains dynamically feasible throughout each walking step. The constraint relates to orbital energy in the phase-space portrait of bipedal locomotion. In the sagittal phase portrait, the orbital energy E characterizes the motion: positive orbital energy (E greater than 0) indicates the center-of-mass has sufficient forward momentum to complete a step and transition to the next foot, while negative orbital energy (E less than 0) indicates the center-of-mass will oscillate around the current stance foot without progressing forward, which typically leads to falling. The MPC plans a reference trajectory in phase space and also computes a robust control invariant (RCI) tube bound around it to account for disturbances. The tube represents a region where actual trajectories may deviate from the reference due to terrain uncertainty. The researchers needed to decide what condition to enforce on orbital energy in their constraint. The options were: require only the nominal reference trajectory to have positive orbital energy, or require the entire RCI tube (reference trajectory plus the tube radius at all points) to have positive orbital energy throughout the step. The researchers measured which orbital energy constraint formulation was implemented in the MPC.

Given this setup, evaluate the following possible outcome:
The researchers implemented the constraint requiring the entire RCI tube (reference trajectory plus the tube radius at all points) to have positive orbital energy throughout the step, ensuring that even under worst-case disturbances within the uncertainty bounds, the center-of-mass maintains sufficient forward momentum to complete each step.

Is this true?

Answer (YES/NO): YES